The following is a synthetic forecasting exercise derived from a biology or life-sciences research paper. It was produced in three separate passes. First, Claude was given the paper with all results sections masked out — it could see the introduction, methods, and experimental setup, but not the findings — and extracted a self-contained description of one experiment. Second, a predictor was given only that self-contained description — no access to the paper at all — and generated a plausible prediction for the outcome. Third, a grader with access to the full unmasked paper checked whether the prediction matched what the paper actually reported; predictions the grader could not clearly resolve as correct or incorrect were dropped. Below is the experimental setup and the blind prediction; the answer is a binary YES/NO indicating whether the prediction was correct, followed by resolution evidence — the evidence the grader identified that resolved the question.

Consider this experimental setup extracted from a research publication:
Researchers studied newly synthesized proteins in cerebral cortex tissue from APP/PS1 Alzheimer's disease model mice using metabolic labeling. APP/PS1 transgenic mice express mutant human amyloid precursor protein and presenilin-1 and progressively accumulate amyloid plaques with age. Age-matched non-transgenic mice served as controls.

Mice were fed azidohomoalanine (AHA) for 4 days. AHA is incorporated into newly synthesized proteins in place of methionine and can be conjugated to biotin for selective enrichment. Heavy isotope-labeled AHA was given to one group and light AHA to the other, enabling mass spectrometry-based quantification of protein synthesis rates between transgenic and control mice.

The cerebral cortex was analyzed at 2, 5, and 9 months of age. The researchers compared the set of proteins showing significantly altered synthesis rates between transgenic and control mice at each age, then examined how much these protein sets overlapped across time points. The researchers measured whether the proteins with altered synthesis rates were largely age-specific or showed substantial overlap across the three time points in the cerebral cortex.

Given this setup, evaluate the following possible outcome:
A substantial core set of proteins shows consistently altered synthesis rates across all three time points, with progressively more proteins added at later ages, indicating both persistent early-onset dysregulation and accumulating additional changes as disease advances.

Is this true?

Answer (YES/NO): NO